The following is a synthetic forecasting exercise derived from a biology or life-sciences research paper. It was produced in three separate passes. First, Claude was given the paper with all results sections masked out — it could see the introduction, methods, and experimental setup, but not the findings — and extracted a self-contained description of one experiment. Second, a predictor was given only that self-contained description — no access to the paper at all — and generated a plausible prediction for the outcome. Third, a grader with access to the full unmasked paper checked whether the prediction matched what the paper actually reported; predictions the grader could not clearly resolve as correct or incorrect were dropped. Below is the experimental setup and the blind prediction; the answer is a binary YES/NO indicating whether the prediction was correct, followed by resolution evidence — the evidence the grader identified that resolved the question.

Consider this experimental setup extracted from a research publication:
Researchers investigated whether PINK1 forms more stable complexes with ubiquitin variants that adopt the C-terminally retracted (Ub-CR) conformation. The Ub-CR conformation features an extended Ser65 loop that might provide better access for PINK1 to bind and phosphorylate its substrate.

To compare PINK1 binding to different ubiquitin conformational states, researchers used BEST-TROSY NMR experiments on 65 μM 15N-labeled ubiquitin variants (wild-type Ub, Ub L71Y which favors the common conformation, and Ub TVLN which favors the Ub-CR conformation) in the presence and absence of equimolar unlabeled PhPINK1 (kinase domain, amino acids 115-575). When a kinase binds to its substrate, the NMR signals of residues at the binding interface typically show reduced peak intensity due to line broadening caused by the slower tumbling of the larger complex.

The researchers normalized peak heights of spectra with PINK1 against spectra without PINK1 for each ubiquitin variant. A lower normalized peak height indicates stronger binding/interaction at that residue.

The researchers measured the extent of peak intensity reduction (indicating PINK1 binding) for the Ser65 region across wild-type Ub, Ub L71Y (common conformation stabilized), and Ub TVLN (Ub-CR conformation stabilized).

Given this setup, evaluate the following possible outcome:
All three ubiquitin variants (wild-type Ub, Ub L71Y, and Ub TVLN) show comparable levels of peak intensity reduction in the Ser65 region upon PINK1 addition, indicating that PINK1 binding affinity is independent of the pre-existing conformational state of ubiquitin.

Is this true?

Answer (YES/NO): NO